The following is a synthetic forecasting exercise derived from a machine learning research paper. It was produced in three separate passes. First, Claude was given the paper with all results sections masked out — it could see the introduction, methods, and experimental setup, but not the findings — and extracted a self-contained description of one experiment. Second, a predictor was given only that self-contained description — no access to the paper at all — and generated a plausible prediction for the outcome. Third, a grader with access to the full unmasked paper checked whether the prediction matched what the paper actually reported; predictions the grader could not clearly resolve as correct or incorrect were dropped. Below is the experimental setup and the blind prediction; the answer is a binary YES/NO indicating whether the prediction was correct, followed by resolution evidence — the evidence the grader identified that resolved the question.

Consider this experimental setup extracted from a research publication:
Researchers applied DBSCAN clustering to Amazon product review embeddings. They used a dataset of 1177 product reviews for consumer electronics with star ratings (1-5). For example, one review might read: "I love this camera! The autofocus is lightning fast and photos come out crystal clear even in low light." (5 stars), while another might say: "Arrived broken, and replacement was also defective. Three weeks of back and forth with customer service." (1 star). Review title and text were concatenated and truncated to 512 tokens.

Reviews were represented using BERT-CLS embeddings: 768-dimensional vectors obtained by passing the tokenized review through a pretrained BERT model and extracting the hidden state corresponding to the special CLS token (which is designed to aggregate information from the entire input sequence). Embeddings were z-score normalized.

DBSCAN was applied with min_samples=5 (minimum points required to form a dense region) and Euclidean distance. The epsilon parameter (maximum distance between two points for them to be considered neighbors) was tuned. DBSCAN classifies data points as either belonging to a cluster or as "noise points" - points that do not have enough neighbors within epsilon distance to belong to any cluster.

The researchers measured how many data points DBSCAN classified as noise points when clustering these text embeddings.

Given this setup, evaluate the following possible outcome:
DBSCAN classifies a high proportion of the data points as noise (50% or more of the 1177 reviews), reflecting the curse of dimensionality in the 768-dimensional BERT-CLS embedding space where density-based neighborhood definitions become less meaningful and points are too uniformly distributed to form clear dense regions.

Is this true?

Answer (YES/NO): YES